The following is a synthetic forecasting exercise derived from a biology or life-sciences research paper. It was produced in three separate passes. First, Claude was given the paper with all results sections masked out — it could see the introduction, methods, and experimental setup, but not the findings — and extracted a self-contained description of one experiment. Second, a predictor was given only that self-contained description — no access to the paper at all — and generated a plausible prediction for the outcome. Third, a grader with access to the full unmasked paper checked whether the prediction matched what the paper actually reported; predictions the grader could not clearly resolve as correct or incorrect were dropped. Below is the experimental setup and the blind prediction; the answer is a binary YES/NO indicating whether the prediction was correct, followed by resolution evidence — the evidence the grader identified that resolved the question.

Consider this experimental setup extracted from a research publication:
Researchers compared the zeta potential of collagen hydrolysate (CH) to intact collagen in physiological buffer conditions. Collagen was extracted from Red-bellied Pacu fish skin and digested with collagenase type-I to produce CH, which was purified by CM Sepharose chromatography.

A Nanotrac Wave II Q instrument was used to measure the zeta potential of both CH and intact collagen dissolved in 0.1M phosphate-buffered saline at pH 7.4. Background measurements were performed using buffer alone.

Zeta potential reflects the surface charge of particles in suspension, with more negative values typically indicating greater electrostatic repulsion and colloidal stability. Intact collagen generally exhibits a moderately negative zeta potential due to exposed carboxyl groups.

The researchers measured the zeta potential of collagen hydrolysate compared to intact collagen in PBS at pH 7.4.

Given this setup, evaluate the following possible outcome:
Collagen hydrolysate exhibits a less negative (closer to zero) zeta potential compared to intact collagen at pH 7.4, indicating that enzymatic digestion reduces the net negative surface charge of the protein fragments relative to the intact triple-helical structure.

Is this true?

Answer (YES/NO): NO